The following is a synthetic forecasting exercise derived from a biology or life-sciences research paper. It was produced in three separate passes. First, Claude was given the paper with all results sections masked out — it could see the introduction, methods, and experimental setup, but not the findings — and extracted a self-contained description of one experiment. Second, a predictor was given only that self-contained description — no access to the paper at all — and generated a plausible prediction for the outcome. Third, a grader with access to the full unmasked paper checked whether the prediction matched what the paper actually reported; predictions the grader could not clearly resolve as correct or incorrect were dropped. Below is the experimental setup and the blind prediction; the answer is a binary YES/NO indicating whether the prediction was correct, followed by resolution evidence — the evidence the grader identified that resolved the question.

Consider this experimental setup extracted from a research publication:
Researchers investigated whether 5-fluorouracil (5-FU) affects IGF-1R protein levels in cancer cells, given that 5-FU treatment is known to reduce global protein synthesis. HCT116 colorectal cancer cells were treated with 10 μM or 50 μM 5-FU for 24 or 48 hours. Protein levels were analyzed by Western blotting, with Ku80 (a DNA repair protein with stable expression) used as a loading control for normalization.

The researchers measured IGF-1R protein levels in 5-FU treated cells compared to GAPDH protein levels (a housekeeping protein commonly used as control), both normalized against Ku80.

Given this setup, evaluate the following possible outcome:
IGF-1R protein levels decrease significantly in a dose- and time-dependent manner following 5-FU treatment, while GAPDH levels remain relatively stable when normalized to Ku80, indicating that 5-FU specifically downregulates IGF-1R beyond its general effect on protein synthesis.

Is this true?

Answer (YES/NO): NO